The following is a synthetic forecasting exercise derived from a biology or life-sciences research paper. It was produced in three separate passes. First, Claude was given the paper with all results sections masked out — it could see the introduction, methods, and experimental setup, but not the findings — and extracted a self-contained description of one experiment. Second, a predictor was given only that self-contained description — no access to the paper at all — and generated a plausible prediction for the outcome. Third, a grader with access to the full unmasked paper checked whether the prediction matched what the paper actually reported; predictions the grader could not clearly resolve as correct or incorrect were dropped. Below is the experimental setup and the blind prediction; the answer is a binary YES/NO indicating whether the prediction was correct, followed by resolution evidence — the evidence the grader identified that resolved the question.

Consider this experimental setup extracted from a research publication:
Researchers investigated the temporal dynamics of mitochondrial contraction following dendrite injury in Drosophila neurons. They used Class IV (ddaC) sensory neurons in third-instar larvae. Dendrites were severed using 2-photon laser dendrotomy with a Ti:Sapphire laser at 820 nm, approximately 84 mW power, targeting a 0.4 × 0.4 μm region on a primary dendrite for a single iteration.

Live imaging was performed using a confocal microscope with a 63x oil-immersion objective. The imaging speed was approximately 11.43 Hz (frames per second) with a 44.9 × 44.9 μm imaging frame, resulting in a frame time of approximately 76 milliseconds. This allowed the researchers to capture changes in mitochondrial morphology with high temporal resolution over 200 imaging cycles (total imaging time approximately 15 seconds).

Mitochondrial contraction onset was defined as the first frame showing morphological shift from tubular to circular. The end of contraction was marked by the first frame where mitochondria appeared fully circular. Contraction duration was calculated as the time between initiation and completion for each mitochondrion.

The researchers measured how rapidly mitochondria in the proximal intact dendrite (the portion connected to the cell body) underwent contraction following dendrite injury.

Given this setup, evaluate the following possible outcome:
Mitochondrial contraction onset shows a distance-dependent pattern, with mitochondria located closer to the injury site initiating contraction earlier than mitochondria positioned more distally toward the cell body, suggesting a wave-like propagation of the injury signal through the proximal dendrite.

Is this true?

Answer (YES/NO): YES